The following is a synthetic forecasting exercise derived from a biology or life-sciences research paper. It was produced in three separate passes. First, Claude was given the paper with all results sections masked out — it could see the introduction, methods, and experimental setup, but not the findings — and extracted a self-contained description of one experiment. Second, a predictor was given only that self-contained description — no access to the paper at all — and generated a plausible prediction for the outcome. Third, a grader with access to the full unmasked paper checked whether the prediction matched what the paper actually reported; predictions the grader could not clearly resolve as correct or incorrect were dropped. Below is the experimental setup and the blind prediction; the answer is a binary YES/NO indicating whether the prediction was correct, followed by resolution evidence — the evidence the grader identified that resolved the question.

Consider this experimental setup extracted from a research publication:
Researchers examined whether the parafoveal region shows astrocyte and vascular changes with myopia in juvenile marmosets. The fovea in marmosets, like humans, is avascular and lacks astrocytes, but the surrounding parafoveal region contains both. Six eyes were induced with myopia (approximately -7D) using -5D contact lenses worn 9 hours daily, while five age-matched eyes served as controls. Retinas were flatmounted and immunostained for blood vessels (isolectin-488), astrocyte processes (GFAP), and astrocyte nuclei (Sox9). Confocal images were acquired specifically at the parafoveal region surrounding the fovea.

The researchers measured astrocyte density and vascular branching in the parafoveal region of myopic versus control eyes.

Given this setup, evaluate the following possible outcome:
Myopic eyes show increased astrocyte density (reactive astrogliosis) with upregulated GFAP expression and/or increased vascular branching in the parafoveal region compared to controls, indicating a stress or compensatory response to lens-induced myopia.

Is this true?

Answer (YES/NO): NO